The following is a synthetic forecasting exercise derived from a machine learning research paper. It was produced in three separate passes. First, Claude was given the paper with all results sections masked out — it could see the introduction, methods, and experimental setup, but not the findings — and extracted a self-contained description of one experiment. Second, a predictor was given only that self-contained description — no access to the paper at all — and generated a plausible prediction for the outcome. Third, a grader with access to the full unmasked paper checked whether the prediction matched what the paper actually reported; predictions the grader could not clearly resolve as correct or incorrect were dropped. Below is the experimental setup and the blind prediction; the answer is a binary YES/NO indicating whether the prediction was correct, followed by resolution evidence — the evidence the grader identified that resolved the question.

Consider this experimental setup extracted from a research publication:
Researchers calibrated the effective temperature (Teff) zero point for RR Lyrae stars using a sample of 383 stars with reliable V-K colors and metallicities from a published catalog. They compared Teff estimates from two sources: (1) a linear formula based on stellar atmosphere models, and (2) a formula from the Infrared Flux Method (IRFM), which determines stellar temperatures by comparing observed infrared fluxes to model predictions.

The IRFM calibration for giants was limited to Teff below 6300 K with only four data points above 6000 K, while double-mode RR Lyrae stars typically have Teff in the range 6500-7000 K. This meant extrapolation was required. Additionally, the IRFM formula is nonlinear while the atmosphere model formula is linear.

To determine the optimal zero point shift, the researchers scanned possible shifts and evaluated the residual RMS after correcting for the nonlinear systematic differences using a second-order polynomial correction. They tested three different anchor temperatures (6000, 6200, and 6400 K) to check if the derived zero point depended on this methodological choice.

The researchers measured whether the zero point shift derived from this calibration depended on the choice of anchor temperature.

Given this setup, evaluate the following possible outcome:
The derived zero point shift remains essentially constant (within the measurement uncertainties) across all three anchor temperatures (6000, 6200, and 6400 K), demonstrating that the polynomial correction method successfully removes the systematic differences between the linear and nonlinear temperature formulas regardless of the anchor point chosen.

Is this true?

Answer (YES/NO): YES